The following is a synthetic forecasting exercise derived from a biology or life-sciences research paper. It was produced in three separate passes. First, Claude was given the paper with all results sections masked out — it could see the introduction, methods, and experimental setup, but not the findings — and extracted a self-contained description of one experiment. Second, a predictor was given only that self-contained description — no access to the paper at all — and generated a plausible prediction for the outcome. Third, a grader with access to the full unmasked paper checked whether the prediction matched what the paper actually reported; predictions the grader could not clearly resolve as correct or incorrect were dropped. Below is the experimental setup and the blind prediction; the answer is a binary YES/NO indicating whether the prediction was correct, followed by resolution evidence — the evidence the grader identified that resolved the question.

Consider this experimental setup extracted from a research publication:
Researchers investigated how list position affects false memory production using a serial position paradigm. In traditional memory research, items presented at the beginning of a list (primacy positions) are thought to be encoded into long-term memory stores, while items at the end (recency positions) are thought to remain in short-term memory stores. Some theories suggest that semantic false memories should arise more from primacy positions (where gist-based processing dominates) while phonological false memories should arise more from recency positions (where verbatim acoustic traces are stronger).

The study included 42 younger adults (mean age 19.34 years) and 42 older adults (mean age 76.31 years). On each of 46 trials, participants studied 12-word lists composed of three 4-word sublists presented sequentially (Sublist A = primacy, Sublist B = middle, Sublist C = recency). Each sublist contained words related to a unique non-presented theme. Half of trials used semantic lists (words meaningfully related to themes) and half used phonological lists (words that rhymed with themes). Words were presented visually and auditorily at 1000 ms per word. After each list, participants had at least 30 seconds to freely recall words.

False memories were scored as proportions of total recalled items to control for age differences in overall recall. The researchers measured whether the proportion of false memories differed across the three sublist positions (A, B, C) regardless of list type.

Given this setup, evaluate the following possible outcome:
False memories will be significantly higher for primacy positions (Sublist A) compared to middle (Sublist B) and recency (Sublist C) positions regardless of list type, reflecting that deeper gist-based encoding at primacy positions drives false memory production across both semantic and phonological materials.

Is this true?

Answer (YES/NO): NO